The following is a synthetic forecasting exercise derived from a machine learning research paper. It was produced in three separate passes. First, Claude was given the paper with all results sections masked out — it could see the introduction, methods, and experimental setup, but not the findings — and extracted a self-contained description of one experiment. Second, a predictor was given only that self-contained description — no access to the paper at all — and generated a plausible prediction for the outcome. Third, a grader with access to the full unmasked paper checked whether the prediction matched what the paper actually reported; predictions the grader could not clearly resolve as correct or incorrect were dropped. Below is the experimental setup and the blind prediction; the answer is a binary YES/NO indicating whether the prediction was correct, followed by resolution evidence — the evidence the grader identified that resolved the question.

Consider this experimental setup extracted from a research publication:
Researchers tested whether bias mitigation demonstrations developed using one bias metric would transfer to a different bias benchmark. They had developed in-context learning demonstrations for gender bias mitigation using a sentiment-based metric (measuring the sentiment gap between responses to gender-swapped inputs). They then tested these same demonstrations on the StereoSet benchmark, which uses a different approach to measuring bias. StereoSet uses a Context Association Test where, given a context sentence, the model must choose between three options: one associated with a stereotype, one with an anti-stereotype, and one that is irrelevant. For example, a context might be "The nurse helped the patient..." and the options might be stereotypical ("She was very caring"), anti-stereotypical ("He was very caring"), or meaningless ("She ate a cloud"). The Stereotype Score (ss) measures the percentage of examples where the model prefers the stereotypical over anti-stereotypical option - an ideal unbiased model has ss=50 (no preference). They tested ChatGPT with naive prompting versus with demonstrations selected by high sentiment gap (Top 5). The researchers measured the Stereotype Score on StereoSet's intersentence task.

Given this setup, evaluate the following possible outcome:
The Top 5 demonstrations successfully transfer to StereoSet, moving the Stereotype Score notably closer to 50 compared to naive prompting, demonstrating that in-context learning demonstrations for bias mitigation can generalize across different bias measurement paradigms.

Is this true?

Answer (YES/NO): YES